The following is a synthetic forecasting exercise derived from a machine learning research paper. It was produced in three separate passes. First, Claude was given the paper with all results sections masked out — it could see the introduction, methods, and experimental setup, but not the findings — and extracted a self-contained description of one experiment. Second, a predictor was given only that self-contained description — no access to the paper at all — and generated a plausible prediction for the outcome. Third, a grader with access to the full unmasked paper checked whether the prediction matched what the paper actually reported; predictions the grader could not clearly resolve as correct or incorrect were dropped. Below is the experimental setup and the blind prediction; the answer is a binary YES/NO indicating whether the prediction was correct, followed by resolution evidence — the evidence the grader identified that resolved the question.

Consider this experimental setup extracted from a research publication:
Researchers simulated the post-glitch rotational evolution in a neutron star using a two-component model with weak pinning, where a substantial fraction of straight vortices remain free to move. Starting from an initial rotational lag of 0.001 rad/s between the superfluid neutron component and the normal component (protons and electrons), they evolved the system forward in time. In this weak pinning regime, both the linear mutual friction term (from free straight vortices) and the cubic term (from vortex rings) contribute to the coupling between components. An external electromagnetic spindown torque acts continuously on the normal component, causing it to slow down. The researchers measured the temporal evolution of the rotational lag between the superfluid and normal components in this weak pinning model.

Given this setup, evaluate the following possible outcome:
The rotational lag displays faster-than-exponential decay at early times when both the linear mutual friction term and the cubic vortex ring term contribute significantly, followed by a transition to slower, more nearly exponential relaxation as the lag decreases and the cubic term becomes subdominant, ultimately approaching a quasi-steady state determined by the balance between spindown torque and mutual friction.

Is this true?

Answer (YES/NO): NO